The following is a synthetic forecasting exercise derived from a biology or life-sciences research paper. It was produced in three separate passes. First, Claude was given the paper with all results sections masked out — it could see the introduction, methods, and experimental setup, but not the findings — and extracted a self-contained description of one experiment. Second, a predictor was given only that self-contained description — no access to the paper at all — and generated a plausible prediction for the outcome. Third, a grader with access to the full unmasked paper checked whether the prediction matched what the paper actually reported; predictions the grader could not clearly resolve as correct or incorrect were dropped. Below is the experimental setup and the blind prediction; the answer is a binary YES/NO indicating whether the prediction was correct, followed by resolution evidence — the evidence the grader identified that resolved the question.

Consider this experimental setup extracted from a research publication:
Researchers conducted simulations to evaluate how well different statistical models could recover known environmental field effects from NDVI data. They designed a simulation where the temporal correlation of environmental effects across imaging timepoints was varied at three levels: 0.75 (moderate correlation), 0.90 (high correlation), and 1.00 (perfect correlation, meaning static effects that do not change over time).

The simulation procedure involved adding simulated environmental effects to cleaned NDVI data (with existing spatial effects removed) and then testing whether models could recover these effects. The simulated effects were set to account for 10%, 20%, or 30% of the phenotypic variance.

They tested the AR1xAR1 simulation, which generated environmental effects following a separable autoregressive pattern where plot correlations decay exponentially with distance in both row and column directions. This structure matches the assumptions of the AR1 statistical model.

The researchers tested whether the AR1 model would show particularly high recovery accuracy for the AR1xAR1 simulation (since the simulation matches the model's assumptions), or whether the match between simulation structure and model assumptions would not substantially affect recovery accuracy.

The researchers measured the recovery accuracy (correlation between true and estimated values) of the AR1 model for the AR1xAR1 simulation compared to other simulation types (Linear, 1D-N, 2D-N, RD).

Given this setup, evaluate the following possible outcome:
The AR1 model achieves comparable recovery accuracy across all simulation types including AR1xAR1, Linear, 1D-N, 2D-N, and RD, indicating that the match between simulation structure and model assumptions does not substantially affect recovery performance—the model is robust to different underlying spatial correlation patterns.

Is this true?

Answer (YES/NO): NO